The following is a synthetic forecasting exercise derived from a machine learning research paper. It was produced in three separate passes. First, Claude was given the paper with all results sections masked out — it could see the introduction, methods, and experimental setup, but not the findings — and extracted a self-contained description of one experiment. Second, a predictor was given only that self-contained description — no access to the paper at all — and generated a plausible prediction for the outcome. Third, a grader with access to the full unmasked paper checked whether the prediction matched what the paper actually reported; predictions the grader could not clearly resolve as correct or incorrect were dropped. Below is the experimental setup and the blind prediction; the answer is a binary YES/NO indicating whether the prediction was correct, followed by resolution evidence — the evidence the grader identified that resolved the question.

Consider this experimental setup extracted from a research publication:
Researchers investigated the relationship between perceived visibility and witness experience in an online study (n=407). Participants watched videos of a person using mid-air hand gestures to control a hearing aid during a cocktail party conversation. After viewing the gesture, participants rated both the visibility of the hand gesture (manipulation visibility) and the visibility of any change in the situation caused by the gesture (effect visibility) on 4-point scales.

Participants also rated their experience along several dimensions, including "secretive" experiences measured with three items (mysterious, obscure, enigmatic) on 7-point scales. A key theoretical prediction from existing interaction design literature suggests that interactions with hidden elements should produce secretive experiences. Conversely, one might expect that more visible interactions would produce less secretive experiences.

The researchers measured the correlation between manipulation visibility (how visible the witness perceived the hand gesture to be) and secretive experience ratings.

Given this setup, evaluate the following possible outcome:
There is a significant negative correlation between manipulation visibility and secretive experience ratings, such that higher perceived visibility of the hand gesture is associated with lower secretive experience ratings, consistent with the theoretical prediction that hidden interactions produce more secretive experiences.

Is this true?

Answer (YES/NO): NO